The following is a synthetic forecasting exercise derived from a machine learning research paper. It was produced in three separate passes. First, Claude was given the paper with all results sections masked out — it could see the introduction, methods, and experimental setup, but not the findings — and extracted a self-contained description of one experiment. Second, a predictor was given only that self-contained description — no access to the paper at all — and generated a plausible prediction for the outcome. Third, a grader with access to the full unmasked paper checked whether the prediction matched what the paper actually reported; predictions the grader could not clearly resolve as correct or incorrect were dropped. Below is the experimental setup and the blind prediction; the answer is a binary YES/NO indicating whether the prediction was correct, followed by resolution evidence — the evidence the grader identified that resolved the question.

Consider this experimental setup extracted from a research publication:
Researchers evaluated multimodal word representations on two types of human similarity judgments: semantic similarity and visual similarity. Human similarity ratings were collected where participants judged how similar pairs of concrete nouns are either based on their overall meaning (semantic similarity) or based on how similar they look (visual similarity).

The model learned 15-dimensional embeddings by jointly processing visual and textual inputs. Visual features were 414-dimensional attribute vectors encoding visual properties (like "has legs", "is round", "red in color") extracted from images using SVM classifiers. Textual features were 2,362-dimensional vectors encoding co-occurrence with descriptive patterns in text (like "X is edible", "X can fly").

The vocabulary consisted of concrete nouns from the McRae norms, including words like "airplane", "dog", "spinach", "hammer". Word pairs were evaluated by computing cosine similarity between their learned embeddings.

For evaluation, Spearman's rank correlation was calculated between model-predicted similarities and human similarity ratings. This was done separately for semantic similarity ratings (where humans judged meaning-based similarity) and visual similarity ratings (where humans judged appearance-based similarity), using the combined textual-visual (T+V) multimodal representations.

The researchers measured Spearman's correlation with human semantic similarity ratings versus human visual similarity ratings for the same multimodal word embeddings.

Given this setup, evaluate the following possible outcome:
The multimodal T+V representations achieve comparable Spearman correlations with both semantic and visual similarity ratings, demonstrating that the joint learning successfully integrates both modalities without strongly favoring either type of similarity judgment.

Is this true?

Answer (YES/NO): NO